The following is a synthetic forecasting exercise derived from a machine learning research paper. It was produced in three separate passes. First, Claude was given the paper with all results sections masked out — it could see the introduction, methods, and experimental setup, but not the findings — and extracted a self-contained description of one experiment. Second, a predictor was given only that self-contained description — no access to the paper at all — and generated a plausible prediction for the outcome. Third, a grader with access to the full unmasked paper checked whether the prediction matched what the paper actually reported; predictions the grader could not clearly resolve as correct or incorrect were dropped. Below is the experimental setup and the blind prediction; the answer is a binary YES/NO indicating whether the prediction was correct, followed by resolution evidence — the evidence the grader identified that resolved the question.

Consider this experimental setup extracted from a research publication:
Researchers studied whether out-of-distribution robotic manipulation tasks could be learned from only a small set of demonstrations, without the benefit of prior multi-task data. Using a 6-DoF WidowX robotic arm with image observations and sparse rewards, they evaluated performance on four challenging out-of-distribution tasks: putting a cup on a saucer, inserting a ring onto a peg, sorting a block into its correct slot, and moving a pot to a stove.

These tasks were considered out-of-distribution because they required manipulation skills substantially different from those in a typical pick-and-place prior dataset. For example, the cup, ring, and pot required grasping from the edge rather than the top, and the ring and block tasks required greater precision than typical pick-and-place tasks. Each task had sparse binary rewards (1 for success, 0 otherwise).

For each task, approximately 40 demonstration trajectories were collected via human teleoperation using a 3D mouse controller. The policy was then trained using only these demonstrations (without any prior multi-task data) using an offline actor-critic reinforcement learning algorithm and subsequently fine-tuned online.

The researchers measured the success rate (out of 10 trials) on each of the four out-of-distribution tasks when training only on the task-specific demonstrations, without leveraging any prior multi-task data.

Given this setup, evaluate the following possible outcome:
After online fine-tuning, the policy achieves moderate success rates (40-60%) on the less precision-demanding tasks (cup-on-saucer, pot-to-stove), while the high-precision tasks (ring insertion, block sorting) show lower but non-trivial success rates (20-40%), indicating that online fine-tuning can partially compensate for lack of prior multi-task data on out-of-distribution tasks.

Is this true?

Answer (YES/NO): NO